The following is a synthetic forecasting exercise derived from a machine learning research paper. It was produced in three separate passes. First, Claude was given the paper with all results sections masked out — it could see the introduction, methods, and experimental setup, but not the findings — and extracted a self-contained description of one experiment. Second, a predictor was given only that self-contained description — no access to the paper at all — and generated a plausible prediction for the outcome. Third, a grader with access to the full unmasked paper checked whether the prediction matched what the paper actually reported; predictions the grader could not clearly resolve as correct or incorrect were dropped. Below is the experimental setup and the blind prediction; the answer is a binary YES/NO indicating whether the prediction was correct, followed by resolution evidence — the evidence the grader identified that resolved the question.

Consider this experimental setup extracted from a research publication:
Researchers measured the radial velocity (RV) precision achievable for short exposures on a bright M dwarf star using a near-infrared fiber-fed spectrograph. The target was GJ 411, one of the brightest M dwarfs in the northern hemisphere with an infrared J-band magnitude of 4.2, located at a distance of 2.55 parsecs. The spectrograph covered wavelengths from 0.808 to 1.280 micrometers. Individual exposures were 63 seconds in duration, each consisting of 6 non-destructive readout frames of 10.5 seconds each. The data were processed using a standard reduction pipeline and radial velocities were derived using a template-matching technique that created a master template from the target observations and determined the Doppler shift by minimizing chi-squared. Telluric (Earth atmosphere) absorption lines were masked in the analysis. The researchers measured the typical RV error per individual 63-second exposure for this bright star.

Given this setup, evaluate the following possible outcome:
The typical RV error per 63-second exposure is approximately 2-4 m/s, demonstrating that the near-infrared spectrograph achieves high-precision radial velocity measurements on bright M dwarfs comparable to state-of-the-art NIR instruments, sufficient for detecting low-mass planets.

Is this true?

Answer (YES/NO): YES